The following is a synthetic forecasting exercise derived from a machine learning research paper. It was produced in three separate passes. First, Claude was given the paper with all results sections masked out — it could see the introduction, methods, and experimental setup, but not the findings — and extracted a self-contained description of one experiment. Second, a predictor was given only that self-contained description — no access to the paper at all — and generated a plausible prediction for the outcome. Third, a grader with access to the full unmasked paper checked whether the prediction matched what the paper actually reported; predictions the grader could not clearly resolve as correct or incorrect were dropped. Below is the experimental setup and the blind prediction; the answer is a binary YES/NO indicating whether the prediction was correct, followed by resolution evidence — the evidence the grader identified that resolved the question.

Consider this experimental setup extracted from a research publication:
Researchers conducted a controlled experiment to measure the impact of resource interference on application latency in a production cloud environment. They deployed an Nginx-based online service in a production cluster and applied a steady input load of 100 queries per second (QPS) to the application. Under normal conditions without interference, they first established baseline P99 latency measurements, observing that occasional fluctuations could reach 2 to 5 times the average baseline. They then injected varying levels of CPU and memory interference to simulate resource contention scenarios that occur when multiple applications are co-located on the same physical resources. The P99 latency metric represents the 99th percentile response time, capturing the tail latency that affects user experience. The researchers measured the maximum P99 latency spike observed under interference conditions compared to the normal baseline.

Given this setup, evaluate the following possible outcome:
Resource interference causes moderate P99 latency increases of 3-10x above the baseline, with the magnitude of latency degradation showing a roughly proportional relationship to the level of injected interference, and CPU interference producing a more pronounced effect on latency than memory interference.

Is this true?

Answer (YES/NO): NO